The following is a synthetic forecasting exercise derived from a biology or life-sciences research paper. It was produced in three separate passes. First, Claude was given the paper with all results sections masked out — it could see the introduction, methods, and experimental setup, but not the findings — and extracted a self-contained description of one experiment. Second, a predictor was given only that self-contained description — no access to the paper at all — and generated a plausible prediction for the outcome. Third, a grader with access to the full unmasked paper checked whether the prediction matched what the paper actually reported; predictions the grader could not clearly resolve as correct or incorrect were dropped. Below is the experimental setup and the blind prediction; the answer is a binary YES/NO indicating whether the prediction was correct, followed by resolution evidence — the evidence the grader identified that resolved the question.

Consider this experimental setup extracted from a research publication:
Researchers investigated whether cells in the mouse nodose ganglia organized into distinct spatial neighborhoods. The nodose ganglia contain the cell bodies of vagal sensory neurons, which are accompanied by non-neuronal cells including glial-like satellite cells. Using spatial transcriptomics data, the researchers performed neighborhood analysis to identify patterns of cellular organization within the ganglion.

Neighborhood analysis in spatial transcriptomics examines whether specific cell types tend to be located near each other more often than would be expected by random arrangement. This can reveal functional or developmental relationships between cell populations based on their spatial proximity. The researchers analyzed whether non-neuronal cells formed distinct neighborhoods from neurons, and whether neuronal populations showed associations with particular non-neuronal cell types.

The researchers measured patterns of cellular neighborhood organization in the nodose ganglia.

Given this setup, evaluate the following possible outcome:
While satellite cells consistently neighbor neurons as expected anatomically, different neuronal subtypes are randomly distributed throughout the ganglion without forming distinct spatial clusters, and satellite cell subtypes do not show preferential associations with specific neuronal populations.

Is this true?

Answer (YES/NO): NO